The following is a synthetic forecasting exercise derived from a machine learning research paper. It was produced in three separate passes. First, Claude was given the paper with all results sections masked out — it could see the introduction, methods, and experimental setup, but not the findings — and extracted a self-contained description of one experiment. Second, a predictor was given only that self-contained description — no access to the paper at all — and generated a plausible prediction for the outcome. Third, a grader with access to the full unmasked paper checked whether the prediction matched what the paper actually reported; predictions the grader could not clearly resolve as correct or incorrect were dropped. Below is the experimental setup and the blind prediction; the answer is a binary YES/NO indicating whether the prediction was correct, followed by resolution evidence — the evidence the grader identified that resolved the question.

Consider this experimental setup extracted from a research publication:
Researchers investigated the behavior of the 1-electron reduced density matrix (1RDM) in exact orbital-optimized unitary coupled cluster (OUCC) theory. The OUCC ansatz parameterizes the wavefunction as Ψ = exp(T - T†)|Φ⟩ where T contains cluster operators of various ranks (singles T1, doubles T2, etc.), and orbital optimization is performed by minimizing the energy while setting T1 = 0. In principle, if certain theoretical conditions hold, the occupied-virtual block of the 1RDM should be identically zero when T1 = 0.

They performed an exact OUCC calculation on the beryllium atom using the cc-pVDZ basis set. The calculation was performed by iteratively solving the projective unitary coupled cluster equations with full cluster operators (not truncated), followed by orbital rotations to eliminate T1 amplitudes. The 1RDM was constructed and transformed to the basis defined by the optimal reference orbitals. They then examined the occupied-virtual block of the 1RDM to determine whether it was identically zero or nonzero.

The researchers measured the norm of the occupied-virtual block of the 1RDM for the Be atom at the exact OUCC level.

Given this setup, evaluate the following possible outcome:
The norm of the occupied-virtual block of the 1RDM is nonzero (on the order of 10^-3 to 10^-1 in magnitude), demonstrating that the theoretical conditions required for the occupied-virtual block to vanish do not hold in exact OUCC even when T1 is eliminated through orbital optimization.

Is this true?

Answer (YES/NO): NO